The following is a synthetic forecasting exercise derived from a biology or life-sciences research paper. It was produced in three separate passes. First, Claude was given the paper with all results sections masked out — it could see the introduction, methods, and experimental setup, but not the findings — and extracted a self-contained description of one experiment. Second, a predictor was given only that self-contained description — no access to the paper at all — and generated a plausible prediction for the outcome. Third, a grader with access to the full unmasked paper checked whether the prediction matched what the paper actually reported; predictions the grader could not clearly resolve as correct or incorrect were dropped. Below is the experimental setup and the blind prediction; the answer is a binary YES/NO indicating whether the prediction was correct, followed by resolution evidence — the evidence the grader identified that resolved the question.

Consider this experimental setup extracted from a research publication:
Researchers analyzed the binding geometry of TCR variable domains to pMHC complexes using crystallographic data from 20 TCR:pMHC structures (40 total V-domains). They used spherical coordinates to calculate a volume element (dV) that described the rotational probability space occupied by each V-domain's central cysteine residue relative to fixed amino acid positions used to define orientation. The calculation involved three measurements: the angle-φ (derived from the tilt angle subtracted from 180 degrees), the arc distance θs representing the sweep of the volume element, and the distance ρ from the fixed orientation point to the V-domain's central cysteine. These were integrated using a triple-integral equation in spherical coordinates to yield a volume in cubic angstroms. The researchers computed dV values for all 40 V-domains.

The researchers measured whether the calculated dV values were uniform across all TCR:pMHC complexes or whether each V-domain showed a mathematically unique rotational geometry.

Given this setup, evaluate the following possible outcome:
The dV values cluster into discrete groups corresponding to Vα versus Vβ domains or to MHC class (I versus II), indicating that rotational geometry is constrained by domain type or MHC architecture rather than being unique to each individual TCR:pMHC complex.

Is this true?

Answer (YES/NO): NO